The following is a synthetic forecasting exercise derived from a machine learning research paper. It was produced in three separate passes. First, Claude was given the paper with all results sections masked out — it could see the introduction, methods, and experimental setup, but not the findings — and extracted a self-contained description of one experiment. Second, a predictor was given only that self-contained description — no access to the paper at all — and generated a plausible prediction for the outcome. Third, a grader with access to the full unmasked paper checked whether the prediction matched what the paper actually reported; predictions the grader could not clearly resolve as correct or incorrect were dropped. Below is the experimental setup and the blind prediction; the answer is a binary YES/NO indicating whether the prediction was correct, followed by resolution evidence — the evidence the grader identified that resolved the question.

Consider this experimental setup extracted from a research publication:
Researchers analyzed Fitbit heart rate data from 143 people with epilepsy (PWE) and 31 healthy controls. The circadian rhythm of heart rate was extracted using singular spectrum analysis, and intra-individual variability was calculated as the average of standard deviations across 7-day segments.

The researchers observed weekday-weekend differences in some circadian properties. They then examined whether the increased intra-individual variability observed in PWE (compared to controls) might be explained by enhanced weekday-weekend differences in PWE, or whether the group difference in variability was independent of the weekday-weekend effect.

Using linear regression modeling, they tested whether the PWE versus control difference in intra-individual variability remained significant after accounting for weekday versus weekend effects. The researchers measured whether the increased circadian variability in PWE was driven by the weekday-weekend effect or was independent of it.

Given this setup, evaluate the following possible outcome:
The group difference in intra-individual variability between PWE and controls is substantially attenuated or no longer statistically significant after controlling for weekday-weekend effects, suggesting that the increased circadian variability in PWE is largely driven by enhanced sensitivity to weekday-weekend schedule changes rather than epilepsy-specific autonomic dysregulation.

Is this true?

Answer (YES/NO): NO